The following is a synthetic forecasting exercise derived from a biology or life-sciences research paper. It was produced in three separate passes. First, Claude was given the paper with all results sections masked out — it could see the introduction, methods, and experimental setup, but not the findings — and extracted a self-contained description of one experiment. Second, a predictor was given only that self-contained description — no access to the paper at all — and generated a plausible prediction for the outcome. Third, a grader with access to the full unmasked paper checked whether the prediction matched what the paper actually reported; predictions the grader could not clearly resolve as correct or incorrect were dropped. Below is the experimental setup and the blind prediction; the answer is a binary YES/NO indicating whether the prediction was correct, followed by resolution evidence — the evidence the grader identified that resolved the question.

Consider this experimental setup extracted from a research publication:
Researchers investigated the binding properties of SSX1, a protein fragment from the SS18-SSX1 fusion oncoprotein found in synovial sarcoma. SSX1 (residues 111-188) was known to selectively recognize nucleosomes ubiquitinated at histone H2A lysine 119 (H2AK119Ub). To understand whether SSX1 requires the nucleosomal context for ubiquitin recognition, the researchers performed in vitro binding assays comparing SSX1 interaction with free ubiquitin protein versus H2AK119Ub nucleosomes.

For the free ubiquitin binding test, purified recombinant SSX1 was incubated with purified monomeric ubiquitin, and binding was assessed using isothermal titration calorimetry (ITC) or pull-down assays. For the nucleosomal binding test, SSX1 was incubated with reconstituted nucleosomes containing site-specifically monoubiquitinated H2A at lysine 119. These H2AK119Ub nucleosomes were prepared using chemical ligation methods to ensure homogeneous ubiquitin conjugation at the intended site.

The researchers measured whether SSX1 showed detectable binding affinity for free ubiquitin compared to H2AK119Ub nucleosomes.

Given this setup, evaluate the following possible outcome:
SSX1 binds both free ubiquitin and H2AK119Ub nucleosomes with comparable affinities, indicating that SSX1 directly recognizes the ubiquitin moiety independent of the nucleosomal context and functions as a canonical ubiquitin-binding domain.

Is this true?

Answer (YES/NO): NO